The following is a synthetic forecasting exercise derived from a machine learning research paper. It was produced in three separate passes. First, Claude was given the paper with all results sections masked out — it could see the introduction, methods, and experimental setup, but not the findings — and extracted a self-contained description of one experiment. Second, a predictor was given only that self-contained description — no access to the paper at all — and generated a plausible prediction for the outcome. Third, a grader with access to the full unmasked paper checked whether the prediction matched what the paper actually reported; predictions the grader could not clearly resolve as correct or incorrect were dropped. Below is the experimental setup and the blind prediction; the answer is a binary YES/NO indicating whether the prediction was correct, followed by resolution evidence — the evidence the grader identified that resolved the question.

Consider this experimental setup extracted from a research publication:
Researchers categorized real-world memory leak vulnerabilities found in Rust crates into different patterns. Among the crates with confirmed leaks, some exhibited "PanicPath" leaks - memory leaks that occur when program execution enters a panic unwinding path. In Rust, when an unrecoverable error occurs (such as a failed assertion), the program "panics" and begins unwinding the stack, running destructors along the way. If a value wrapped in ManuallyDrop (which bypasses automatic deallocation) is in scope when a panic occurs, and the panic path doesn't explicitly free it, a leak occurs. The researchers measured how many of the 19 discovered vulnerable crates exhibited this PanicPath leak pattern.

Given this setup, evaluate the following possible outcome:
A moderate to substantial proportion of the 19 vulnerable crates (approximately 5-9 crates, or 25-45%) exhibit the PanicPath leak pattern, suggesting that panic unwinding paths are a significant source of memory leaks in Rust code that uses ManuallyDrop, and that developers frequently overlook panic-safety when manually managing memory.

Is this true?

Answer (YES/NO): NO